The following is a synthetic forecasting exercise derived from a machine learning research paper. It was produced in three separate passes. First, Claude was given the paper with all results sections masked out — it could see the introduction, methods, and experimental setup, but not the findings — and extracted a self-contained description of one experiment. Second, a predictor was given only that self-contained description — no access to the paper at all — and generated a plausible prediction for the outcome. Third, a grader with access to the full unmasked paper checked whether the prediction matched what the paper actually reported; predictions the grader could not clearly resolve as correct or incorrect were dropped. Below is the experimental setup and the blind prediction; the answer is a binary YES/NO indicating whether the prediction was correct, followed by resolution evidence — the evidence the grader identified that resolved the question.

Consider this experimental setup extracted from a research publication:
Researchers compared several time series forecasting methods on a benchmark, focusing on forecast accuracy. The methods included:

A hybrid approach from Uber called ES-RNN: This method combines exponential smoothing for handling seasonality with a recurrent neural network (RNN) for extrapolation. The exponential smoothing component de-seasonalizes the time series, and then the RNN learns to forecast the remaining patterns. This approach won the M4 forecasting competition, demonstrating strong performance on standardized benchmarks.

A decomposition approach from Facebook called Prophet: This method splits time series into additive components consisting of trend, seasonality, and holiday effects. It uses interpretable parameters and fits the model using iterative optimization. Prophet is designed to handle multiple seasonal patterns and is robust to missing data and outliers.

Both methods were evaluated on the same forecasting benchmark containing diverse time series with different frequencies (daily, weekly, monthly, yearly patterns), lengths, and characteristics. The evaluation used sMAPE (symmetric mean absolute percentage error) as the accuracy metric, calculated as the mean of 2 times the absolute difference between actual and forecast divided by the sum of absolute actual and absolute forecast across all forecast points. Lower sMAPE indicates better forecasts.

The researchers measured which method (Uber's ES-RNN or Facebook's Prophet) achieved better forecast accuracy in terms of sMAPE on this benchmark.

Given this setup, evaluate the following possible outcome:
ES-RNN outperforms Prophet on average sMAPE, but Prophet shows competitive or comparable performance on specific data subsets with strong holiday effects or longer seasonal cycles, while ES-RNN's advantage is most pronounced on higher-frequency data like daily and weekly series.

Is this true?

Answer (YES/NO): NO